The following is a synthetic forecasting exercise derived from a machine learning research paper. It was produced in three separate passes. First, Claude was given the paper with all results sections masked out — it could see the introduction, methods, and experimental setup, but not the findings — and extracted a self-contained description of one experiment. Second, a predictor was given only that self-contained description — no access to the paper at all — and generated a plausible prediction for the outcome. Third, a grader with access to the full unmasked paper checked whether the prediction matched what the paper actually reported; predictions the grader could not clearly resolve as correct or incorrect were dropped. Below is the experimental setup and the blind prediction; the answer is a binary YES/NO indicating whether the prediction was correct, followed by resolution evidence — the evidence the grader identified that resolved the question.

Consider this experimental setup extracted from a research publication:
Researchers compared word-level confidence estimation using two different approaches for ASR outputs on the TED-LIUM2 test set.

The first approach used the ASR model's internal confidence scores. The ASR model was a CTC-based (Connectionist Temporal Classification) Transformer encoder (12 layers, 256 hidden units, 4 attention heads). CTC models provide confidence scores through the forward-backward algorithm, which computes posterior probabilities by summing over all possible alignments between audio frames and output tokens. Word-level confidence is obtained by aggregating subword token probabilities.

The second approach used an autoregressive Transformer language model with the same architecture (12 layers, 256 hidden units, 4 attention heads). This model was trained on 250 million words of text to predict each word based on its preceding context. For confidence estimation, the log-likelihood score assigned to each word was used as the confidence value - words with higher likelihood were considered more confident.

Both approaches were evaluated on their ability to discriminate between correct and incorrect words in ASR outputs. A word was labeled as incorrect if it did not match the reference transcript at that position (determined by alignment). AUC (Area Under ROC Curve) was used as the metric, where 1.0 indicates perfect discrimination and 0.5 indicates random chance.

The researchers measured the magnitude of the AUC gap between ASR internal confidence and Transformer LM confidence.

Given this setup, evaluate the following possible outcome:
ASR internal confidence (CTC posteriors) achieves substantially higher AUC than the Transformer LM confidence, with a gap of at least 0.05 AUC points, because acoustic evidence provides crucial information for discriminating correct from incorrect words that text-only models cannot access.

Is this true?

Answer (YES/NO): YES